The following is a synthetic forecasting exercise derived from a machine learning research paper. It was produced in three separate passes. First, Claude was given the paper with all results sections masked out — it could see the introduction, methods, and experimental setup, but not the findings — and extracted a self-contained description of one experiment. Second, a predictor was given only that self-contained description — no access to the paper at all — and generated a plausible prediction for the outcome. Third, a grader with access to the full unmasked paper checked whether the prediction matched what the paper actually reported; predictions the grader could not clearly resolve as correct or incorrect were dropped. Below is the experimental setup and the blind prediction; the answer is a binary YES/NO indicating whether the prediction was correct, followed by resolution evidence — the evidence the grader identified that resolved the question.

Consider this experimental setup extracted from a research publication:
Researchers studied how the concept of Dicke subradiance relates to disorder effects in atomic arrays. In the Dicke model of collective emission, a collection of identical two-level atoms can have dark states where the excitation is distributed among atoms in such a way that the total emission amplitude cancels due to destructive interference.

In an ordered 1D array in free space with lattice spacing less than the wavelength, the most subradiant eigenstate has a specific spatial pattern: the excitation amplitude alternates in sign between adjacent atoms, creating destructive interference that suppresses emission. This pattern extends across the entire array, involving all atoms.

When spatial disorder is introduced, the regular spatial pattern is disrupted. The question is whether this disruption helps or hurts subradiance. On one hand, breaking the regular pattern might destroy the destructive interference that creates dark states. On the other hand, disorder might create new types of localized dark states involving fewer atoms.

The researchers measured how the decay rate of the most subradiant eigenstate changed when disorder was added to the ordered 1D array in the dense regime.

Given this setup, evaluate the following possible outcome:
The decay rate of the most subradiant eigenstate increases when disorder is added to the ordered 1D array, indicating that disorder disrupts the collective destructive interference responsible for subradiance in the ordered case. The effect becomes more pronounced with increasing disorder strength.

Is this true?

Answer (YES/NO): NO